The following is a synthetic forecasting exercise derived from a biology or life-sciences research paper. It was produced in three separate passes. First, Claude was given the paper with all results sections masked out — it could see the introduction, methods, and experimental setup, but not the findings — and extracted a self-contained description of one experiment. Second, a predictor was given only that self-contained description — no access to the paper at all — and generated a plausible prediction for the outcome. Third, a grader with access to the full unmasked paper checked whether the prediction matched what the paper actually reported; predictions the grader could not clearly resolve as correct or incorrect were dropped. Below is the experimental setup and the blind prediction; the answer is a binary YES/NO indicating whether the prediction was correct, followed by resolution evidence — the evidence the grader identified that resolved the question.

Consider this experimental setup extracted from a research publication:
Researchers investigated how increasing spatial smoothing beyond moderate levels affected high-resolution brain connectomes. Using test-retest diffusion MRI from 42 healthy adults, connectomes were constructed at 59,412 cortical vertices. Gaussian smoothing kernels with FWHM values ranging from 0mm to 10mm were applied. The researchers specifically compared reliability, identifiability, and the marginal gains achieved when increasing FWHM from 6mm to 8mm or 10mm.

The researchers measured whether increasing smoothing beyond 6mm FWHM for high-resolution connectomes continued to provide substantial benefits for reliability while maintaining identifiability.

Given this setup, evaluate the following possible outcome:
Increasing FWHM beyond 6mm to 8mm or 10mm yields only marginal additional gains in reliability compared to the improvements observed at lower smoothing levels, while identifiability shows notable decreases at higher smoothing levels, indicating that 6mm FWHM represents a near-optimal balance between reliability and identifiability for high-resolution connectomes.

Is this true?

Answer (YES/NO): YES